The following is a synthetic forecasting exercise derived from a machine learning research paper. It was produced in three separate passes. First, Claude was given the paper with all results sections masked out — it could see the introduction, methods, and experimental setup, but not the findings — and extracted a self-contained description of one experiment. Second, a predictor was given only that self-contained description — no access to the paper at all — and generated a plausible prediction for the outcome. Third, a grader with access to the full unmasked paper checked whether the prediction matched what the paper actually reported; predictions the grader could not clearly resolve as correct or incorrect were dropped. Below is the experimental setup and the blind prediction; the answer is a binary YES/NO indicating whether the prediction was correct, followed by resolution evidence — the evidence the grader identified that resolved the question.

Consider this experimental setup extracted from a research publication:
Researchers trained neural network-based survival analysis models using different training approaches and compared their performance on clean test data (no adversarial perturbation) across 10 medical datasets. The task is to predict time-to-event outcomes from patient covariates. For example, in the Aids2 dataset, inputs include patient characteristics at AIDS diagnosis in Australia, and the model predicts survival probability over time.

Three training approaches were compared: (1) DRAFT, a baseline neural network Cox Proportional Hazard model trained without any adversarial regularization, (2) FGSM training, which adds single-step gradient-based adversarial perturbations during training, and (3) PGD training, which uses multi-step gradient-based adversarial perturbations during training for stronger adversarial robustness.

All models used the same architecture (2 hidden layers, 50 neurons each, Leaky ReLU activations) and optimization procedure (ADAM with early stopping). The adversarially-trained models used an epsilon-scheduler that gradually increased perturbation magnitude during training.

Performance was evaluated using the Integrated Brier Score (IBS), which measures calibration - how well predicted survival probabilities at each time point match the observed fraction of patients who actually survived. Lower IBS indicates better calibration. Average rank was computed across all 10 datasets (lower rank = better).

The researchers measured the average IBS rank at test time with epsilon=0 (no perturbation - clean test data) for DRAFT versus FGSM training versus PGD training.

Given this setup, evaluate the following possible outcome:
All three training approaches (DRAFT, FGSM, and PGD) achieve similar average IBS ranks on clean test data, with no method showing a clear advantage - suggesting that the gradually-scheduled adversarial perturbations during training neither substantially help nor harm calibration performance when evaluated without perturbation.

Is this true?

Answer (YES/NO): NO